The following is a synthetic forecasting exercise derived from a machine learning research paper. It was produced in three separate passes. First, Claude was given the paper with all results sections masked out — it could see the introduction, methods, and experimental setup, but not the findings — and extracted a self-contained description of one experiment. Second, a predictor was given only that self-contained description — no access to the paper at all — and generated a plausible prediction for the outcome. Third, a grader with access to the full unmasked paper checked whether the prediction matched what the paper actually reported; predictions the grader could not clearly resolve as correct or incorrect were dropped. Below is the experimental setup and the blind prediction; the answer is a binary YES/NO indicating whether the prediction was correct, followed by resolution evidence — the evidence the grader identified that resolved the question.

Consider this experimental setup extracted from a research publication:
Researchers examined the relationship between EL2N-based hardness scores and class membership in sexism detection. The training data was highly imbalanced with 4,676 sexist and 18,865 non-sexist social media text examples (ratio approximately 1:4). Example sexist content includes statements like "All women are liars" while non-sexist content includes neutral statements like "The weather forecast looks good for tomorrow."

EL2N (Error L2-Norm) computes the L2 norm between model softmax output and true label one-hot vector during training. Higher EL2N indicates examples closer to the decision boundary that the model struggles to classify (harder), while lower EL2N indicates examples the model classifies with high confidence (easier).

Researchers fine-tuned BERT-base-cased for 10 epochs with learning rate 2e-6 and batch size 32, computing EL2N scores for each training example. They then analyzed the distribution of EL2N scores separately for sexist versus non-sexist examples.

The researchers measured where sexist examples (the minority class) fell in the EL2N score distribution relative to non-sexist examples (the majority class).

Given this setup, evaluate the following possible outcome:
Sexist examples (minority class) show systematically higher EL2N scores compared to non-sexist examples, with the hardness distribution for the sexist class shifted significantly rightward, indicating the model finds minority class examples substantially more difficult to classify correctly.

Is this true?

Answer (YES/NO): YES